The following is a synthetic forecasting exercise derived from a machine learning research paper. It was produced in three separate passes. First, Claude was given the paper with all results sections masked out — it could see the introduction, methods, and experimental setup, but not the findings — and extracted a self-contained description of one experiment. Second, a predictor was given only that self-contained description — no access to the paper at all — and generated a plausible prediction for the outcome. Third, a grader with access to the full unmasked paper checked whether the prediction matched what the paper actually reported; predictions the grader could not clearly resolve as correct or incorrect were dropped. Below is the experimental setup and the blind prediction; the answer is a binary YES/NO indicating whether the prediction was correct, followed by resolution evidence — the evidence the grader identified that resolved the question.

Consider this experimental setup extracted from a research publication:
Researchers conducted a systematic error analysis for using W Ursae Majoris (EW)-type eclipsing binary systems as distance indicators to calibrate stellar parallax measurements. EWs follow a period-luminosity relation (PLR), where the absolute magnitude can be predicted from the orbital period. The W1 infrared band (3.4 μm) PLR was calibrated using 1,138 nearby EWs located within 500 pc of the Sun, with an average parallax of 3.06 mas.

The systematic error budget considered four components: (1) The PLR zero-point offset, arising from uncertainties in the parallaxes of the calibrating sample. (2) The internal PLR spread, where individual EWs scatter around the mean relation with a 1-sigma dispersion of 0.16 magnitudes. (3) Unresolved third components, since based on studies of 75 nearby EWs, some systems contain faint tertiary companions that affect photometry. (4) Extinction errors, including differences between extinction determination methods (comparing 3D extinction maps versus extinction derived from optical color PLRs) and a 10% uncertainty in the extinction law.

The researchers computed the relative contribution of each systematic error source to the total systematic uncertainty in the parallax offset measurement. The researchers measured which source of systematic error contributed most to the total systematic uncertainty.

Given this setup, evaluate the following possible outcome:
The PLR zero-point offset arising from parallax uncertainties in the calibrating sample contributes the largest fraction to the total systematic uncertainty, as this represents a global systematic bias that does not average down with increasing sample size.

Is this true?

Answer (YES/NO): NO